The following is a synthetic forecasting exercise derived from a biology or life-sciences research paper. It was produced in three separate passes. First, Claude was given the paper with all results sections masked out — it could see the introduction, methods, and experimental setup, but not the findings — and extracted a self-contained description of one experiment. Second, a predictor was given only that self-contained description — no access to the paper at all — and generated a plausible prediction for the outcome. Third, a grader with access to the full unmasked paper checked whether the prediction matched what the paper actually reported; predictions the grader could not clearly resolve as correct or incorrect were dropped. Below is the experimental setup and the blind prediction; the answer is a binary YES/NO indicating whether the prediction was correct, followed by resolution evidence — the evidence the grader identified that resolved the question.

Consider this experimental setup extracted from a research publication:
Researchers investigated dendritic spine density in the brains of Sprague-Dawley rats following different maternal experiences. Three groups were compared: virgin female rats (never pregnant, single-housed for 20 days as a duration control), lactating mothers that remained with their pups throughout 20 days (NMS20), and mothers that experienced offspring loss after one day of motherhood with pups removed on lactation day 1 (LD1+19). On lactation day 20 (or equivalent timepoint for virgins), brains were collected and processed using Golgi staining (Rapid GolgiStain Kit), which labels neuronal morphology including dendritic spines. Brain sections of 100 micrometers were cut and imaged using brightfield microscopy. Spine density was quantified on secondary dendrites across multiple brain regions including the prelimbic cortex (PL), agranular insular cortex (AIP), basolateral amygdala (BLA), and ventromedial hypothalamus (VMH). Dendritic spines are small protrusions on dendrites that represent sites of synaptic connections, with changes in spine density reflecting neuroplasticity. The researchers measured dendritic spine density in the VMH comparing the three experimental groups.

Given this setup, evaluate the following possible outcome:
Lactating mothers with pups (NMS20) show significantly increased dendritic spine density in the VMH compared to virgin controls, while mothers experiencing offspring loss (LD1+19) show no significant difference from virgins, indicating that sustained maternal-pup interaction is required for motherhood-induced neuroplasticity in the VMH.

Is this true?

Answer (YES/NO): NO